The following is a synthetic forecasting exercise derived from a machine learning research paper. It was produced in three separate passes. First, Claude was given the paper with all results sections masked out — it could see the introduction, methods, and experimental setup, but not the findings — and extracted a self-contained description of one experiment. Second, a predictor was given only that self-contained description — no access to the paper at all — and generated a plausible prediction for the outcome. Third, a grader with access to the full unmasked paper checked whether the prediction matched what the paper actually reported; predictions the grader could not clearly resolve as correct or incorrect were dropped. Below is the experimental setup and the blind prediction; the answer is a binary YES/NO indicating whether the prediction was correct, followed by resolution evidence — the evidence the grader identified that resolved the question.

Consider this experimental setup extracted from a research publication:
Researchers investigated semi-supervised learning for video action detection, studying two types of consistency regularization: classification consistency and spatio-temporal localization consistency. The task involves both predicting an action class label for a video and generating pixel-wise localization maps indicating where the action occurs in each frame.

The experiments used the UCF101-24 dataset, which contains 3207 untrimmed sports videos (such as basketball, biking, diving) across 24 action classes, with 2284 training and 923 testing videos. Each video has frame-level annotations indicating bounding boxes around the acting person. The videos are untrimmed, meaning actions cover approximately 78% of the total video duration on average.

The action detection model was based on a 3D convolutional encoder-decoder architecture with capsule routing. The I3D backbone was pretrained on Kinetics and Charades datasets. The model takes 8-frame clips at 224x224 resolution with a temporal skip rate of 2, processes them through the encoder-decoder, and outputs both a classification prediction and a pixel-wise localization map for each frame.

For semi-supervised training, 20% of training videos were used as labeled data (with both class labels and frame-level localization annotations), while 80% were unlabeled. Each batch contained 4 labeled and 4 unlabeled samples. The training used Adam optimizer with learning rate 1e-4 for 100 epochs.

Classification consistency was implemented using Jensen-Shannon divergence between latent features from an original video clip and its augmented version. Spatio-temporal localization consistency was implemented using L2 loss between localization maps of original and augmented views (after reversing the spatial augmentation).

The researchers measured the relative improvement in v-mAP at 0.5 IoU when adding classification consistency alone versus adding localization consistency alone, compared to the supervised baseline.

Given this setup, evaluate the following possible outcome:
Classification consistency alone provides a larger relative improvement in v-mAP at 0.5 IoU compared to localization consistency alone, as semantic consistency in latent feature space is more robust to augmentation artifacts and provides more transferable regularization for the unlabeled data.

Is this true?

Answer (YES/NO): NO